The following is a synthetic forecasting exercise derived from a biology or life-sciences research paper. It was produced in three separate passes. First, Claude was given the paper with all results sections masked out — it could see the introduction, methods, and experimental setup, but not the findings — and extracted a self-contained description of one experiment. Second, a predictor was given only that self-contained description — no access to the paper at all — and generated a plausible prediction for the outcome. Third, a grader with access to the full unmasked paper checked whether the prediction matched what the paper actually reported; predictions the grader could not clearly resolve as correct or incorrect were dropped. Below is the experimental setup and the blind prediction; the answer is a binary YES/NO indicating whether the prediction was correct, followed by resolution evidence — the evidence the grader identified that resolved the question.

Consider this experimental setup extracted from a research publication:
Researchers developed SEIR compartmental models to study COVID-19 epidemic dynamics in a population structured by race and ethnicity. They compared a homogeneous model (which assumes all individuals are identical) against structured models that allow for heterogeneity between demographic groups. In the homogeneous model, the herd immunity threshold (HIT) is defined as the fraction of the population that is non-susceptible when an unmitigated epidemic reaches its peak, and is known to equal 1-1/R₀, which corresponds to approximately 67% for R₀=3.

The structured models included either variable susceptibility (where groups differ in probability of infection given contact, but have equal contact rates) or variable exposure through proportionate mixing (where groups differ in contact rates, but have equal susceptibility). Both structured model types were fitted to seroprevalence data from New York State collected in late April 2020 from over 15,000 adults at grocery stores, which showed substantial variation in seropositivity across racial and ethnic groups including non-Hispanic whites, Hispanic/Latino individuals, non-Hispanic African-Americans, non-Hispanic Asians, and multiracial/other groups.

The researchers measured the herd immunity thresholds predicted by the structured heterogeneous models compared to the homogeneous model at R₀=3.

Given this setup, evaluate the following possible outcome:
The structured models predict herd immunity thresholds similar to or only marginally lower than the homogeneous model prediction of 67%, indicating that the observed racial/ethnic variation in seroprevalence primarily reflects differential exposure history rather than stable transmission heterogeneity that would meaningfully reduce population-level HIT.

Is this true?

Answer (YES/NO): NO